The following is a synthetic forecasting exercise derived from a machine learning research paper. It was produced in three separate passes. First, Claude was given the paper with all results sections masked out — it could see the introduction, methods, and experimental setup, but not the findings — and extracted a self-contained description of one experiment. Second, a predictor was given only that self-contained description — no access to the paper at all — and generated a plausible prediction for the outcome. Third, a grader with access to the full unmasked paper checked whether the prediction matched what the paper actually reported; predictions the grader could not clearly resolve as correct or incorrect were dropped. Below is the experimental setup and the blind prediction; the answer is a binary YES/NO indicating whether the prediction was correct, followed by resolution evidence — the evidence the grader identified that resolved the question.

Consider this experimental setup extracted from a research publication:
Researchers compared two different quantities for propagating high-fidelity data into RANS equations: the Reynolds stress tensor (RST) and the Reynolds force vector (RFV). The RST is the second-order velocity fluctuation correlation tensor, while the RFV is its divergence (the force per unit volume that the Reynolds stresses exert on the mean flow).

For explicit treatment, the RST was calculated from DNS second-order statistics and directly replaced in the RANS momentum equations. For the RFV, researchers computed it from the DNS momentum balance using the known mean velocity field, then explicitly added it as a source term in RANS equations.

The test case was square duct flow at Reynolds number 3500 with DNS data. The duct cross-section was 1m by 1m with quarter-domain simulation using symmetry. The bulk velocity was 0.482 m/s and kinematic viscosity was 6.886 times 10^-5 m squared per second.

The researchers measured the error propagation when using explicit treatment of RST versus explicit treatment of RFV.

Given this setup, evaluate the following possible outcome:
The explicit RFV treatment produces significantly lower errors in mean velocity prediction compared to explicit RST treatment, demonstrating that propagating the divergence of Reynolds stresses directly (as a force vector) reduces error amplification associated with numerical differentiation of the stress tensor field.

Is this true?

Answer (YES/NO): YES